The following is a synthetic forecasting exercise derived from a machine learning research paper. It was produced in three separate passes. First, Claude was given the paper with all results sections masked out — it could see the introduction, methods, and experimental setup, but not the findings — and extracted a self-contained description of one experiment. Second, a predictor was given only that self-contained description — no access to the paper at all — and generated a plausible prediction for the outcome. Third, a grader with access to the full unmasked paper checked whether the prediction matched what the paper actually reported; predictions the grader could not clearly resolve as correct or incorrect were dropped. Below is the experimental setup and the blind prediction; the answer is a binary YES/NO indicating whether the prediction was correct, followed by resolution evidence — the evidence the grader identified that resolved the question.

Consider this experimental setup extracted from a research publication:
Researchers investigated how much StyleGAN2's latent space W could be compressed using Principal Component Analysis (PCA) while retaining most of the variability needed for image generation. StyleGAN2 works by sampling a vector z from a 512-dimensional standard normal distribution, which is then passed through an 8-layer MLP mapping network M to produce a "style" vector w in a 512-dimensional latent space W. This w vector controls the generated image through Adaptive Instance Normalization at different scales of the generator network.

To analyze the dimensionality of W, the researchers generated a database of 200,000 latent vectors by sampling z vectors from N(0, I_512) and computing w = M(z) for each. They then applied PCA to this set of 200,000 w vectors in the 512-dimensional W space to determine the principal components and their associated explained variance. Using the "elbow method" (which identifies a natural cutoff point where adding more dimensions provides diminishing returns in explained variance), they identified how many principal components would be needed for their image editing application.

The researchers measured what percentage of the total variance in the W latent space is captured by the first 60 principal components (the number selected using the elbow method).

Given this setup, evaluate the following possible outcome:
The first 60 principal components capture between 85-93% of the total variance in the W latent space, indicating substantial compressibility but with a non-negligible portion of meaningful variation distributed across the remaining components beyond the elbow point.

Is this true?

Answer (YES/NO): NO